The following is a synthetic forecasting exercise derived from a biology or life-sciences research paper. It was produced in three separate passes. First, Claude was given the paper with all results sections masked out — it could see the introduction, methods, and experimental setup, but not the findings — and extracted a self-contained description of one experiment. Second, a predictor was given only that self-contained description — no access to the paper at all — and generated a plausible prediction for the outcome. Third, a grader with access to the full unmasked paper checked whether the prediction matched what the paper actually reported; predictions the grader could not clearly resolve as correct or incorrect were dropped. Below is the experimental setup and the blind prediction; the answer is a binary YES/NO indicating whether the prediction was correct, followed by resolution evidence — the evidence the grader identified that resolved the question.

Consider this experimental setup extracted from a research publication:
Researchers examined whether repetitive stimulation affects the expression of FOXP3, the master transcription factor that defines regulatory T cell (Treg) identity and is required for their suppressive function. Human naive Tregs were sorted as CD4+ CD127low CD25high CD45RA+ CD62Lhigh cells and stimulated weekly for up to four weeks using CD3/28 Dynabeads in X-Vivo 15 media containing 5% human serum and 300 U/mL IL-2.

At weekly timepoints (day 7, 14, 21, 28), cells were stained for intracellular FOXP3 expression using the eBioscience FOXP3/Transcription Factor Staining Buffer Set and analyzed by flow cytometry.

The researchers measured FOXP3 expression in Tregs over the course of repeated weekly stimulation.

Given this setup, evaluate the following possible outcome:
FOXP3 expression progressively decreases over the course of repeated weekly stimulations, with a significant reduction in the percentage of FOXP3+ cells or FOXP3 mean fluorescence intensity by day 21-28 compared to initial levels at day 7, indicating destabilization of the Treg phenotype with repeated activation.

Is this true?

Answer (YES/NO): NO